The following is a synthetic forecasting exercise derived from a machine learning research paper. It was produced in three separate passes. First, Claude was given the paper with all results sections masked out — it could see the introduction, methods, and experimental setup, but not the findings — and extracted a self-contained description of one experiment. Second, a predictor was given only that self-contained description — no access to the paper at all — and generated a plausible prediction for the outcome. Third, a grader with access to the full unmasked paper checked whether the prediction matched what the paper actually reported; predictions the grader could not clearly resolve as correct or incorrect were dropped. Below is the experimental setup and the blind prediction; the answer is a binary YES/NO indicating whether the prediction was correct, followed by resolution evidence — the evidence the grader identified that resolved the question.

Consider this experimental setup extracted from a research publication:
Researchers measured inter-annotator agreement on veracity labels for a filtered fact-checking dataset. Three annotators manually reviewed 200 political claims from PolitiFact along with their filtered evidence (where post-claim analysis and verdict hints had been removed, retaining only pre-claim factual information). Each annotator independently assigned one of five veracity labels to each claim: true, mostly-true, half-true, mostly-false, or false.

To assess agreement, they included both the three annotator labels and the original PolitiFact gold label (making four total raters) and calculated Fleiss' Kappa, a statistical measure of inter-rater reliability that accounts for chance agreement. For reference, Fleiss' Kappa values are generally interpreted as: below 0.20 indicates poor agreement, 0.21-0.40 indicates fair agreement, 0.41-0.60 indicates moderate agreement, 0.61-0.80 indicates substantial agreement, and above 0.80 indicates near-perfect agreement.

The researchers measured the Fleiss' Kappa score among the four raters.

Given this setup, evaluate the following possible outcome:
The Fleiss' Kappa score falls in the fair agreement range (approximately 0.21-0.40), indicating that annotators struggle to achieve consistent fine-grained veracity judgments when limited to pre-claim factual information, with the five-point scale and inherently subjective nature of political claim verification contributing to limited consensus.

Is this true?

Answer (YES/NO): NO